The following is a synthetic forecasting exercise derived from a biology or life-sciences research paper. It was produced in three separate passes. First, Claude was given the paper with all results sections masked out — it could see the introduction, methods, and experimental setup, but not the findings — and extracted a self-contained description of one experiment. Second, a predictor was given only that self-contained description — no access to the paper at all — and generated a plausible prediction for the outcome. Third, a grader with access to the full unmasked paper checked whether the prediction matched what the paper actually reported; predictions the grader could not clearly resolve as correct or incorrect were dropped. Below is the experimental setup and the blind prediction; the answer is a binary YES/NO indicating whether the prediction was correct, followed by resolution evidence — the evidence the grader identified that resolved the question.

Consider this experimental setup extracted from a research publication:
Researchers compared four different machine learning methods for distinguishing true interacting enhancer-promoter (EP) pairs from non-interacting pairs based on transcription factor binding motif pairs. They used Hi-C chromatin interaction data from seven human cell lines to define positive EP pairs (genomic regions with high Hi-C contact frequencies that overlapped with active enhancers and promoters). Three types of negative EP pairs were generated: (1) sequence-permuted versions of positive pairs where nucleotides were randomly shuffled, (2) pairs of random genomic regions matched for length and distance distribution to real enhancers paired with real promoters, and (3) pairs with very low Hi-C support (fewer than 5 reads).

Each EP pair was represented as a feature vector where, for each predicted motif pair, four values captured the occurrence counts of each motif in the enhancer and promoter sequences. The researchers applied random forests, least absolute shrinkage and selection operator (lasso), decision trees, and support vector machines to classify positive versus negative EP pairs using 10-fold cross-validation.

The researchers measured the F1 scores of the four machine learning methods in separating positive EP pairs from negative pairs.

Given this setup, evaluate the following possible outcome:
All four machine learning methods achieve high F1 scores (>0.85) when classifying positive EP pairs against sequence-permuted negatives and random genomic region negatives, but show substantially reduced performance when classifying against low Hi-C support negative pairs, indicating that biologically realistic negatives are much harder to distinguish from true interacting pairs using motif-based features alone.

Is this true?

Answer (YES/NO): NO